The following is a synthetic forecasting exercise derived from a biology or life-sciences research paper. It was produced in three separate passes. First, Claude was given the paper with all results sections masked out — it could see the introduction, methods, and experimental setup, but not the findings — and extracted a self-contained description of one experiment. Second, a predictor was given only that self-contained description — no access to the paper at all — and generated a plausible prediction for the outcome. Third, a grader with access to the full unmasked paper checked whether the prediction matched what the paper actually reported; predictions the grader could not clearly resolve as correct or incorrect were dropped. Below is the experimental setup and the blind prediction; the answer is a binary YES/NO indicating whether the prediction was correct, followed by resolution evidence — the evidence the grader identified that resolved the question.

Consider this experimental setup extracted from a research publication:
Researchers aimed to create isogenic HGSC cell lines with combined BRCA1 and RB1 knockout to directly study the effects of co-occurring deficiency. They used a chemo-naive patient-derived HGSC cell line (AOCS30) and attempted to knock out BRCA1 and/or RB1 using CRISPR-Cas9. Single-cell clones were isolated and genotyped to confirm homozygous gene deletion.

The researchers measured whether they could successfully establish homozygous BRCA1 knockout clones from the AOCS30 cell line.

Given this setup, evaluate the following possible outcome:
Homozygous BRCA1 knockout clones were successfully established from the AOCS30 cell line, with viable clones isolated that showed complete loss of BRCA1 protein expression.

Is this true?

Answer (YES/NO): NO